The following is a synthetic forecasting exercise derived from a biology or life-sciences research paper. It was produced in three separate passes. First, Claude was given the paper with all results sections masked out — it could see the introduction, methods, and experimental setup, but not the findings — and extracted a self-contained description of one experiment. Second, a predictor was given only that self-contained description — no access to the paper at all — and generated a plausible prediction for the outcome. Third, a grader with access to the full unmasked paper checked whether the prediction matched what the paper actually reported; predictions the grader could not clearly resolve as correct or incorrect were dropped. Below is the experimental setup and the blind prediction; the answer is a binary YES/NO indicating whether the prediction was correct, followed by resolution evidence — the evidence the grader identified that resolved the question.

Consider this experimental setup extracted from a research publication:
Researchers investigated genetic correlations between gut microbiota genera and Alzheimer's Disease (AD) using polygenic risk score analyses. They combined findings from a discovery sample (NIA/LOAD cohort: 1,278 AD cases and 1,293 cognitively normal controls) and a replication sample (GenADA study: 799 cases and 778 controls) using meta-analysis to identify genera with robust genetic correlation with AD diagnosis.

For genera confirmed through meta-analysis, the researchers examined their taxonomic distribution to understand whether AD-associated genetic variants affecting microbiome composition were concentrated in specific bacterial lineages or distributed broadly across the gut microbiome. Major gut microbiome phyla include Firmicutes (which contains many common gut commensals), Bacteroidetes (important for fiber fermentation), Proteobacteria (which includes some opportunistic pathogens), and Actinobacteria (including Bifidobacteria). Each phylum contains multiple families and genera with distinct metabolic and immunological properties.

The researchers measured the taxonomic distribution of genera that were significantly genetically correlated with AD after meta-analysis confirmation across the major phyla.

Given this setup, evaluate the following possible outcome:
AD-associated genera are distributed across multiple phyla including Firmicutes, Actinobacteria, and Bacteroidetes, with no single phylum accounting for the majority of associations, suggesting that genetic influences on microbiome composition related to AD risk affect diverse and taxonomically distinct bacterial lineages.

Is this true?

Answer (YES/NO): NO